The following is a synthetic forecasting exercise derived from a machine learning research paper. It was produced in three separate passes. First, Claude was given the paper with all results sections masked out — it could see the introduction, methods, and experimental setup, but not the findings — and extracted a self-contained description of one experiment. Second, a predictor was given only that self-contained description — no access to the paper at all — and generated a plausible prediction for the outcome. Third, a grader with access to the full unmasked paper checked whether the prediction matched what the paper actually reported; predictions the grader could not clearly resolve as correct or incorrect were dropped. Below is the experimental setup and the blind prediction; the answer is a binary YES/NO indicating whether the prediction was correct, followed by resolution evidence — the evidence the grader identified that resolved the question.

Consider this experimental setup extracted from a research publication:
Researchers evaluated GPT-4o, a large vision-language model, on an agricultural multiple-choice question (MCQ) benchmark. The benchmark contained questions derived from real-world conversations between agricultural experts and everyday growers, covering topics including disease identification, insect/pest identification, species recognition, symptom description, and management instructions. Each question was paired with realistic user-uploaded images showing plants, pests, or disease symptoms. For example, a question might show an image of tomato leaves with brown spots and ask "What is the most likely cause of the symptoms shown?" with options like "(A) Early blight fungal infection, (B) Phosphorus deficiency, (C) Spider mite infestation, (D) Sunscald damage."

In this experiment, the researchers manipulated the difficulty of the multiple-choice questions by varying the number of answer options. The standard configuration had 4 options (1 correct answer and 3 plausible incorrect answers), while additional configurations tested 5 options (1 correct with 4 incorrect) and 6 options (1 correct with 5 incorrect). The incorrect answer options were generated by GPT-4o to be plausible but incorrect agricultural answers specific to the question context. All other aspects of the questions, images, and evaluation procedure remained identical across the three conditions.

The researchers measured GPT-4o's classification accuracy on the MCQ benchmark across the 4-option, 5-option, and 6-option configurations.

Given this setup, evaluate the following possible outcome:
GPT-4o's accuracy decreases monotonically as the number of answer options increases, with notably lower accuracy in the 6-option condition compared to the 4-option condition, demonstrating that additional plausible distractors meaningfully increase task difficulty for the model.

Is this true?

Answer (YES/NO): YES